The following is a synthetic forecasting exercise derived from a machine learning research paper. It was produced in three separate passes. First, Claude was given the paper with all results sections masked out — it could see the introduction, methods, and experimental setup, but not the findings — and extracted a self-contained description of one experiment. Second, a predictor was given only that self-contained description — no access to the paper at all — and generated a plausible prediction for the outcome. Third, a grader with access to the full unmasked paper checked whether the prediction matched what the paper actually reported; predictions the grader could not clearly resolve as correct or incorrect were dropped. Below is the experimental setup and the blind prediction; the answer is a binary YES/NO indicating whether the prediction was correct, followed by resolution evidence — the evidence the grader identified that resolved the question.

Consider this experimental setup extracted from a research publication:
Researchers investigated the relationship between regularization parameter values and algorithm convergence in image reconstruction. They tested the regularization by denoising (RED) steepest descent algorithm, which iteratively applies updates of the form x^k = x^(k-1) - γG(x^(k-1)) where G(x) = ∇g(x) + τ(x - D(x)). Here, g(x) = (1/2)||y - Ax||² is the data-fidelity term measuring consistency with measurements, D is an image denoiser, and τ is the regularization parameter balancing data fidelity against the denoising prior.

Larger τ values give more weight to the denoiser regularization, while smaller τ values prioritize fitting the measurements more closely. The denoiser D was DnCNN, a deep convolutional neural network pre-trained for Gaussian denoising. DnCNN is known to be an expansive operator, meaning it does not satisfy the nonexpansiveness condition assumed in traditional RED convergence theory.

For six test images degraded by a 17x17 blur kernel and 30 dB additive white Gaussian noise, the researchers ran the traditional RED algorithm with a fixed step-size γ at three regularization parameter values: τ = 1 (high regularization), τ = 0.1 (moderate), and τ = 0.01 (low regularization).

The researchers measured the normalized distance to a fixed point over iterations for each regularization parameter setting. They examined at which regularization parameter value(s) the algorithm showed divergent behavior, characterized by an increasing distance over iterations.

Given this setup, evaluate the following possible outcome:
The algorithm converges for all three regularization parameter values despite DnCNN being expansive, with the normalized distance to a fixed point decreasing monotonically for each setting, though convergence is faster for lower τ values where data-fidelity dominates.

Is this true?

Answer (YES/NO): NO